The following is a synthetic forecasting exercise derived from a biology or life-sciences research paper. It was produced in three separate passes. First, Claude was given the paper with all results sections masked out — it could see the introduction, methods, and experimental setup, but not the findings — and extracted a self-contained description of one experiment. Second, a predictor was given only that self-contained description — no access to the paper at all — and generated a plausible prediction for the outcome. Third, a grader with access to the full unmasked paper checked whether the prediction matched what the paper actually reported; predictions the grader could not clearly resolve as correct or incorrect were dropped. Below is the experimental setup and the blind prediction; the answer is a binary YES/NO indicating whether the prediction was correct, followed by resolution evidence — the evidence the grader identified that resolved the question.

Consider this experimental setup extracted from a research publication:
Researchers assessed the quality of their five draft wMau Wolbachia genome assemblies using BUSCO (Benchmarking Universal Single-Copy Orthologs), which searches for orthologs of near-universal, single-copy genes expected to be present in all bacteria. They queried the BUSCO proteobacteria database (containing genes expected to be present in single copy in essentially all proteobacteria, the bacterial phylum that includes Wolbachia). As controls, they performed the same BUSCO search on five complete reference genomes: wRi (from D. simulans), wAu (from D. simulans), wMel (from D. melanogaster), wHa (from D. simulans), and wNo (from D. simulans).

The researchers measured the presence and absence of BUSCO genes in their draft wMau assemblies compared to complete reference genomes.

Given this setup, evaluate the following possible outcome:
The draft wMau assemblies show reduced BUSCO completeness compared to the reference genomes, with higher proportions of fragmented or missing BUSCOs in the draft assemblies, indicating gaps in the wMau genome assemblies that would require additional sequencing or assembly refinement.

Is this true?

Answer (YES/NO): NO